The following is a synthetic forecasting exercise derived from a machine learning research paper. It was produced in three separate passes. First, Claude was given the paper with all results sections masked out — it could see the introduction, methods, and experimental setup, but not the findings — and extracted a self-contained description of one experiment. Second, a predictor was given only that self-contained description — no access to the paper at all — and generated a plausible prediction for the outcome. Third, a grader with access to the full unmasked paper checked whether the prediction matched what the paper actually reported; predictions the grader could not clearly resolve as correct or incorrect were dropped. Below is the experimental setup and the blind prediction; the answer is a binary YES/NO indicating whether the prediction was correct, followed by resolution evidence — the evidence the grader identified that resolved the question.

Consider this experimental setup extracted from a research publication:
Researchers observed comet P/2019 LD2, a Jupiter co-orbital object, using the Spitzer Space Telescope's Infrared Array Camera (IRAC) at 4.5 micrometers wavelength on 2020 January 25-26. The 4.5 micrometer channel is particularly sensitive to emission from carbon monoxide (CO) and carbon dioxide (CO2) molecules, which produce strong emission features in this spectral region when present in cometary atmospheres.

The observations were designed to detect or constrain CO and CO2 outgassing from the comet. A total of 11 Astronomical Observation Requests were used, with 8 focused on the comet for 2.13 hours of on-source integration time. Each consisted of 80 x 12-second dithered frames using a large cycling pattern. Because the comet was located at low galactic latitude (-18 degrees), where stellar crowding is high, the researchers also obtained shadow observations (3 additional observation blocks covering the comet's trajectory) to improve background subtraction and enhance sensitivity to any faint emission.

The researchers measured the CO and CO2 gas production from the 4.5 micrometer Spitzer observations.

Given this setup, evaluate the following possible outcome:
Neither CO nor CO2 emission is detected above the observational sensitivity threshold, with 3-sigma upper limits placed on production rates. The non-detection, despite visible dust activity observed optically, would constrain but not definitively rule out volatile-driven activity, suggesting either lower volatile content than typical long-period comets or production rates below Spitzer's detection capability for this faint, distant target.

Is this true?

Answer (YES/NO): YES